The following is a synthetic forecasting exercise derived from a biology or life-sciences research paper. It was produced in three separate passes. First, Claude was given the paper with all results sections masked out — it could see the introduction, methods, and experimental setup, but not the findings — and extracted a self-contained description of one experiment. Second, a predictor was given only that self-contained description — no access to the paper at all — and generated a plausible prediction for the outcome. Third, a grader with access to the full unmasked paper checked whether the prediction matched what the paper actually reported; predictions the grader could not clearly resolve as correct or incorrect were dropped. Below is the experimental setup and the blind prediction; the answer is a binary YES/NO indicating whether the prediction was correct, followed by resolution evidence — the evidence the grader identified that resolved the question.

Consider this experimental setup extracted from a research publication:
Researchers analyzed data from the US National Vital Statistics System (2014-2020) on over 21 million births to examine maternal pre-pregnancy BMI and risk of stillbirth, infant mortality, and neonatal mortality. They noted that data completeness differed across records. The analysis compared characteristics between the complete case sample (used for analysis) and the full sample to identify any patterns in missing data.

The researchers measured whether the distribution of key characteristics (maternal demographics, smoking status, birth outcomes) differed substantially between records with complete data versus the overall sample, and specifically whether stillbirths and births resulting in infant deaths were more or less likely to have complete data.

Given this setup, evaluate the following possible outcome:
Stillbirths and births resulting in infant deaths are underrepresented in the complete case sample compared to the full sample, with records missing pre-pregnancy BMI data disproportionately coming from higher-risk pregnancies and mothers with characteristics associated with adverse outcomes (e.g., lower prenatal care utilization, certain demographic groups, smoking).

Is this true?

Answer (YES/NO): NO